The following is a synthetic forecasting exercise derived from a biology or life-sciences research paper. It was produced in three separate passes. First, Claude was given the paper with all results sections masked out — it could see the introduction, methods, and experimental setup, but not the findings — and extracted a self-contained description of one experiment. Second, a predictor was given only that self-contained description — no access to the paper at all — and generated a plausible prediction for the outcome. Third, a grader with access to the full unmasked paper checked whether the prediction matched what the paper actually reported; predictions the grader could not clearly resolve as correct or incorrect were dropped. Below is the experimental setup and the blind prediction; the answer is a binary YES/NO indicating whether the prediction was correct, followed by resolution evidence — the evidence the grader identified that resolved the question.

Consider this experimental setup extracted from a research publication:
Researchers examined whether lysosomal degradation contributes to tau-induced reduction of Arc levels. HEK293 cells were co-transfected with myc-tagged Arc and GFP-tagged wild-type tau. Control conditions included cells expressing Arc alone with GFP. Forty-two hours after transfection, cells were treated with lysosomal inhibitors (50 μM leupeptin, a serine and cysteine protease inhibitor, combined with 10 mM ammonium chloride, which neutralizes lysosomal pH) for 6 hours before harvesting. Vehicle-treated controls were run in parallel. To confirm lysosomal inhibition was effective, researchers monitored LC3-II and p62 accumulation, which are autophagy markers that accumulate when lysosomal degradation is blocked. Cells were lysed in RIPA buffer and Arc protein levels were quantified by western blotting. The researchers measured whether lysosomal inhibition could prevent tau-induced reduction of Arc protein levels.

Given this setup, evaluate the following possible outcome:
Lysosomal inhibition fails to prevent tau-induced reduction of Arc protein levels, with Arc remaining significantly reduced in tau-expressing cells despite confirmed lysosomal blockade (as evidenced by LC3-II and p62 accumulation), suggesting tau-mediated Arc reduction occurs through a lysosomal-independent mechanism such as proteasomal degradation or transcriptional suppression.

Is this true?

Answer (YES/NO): YES